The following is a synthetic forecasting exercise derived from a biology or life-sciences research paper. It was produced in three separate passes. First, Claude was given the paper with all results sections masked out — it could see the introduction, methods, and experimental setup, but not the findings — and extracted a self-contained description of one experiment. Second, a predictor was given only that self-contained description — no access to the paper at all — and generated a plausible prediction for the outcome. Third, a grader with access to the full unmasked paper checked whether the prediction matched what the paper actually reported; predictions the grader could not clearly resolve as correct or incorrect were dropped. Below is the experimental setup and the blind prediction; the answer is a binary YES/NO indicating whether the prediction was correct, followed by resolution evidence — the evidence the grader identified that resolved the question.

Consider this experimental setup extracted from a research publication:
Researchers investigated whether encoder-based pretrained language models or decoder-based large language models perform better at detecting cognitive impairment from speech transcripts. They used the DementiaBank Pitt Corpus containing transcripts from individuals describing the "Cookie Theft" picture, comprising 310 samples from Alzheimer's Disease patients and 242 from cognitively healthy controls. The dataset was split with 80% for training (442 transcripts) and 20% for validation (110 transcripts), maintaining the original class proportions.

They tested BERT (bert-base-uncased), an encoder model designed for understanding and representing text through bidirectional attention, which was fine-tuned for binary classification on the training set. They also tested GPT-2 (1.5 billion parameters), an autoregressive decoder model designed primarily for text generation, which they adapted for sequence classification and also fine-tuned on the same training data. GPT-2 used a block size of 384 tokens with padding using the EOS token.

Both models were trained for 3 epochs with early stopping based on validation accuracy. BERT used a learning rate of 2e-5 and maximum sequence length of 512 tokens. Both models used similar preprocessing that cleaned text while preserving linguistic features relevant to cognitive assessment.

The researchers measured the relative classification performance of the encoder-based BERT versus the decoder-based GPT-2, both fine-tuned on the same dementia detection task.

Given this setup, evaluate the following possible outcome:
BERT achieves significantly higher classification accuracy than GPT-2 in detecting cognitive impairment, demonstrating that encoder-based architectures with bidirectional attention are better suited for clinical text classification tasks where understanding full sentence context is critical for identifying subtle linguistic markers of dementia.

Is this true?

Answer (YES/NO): YES